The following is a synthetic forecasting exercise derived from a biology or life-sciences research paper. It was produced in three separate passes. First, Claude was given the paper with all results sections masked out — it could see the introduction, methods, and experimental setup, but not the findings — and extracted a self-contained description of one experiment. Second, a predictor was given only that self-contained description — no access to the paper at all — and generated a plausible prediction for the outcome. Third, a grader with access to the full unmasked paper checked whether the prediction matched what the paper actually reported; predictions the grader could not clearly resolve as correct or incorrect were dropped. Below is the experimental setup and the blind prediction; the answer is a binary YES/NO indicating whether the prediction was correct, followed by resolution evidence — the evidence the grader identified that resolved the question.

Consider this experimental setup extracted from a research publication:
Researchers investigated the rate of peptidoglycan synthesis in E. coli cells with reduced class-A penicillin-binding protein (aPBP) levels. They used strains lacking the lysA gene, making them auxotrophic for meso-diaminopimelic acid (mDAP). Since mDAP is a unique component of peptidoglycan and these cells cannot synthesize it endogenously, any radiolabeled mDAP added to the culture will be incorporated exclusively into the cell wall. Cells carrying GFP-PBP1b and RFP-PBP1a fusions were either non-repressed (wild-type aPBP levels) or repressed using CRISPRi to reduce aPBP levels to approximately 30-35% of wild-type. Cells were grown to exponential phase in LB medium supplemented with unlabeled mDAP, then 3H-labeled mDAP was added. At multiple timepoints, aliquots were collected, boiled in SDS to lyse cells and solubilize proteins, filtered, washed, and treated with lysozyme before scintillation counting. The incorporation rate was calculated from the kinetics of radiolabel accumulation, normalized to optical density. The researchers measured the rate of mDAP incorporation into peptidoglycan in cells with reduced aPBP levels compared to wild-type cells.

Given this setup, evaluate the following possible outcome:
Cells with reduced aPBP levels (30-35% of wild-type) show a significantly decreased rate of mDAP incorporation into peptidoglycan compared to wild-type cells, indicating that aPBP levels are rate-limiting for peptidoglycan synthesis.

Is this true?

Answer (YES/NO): NO